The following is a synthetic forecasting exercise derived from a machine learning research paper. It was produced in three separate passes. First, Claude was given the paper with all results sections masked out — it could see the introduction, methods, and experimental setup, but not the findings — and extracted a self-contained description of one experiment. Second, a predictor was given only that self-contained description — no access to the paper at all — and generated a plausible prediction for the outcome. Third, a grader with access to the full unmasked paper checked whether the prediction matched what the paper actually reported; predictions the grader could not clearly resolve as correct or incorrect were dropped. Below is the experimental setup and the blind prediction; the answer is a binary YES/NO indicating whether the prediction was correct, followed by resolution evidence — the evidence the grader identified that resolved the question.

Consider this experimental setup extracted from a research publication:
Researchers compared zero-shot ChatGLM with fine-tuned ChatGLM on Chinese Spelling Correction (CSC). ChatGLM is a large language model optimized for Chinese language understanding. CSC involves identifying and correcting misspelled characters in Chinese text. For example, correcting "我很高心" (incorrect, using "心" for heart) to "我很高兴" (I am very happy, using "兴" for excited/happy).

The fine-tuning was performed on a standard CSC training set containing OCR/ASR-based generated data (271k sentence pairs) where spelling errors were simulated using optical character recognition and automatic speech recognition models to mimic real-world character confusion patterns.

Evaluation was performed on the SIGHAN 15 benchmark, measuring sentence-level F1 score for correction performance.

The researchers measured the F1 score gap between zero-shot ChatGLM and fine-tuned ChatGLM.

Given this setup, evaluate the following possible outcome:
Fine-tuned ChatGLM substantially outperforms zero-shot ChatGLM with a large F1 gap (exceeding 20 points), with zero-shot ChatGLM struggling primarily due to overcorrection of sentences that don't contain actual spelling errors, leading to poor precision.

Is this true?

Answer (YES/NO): YES